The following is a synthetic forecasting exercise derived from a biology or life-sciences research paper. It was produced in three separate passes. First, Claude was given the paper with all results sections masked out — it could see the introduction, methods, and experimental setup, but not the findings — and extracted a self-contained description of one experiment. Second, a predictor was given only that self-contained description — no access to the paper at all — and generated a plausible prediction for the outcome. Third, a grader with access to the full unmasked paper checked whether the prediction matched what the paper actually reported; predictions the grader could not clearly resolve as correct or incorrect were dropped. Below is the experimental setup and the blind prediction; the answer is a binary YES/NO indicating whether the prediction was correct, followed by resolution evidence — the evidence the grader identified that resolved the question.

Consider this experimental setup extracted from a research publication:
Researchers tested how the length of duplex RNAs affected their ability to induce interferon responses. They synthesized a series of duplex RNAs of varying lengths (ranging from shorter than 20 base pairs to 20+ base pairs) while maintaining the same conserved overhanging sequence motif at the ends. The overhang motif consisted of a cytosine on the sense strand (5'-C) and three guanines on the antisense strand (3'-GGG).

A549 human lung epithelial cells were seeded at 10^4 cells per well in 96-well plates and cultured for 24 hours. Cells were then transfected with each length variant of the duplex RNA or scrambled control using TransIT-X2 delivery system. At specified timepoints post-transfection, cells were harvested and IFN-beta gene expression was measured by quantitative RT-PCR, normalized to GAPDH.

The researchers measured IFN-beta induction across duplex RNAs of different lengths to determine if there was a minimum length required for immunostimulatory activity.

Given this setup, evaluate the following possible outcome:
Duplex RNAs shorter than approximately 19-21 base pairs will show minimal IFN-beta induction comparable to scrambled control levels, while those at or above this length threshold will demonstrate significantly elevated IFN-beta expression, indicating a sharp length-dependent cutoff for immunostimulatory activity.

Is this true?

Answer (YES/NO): YES